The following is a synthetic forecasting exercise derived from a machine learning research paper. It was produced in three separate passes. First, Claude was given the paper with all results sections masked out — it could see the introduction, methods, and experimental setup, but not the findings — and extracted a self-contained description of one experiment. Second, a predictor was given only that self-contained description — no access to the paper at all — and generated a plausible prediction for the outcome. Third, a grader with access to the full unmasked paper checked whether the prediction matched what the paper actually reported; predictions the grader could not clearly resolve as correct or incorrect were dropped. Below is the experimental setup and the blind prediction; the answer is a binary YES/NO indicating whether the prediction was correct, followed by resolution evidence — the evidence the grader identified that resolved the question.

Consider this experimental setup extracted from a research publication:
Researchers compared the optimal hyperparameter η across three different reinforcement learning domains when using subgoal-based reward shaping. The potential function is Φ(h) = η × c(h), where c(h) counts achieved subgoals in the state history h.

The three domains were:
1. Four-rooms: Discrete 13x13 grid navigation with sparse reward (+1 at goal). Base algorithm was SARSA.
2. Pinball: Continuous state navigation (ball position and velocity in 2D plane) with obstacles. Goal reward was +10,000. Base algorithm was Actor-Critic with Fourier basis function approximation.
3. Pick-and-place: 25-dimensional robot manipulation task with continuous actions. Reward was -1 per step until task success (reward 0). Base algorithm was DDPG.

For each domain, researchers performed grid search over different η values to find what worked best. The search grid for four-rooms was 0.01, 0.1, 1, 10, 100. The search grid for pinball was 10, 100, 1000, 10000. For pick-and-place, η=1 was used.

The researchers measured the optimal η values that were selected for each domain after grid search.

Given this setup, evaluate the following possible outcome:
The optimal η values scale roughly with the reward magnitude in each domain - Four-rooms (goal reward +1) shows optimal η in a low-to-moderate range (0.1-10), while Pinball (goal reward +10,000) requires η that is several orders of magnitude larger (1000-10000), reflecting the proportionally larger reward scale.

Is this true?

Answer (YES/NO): NO